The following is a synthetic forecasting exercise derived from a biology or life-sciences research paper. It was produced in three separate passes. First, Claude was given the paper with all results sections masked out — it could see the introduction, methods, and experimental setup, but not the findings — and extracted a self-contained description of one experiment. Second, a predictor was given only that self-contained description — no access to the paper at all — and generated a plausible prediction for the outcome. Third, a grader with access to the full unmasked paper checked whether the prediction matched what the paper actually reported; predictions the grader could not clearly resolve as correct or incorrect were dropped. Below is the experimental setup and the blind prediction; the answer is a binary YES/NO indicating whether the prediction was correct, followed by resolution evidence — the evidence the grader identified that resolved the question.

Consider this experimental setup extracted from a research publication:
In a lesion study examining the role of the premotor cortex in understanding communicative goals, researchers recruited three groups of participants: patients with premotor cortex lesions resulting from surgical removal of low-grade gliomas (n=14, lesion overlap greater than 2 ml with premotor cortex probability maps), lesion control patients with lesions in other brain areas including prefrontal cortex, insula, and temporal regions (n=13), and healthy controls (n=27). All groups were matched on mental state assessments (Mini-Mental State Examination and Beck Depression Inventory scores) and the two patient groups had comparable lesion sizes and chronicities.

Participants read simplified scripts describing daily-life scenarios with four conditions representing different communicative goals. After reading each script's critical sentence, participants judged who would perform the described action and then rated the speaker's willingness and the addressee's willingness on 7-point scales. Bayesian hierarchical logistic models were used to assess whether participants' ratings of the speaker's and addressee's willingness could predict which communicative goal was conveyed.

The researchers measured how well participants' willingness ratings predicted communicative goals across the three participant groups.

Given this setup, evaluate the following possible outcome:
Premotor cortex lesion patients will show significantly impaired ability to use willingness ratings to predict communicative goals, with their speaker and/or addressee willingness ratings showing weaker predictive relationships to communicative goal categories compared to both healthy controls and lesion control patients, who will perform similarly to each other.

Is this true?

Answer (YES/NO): YES